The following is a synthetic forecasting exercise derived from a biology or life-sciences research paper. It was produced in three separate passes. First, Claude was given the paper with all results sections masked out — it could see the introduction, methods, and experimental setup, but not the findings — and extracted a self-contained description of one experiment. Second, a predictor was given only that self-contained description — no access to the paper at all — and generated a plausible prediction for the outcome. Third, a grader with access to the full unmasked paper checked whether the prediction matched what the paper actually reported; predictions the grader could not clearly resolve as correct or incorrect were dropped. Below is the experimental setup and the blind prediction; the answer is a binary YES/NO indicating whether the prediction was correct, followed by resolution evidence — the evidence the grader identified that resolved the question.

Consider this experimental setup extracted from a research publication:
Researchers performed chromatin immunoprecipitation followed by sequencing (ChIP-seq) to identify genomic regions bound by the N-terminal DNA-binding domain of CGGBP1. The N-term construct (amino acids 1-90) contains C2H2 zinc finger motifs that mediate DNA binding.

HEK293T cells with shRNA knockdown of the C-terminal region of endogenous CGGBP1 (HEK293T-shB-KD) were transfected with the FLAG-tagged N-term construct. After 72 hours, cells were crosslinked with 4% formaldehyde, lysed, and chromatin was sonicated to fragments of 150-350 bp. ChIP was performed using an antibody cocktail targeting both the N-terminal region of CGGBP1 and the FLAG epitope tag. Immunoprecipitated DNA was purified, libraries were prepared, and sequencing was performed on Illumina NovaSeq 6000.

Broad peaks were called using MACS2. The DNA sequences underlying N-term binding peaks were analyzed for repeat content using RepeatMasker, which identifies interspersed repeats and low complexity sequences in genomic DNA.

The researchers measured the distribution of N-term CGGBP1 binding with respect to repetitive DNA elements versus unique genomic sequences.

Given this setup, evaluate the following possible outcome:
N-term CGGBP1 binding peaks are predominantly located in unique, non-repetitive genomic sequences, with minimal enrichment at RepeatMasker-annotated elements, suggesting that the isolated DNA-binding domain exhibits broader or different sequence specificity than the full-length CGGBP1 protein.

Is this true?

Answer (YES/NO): NO